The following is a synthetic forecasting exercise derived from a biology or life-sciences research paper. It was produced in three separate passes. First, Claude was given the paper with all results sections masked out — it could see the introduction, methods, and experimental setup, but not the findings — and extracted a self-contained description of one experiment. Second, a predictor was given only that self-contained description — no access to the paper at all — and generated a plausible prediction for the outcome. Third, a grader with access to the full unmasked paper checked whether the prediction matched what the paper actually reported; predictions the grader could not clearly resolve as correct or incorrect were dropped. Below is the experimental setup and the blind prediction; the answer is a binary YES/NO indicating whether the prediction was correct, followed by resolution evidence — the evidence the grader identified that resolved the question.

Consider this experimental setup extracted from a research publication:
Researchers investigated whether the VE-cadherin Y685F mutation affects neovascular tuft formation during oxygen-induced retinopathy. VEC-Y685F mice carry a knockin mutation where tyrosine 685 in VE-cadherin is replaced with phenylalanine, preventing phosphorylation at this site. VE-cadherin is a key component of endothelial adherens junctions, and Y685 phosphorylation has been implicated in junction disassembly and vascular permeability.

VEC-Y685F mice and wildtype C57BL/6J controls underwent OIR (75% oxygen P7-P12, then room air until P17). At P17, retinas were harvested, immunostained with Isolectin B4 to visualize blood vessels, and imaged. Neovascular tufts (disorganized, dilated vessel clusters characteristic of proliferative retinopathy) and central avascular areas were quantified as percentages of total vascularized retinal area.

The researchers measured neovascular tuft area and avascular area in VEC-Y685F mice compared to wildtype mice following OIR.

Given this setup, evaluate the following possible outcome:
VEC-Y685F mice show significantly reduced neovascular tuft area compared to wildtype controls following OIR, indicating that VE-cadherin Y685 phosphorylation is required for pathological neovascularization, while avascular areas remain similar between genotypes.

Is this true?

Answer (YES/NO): YES